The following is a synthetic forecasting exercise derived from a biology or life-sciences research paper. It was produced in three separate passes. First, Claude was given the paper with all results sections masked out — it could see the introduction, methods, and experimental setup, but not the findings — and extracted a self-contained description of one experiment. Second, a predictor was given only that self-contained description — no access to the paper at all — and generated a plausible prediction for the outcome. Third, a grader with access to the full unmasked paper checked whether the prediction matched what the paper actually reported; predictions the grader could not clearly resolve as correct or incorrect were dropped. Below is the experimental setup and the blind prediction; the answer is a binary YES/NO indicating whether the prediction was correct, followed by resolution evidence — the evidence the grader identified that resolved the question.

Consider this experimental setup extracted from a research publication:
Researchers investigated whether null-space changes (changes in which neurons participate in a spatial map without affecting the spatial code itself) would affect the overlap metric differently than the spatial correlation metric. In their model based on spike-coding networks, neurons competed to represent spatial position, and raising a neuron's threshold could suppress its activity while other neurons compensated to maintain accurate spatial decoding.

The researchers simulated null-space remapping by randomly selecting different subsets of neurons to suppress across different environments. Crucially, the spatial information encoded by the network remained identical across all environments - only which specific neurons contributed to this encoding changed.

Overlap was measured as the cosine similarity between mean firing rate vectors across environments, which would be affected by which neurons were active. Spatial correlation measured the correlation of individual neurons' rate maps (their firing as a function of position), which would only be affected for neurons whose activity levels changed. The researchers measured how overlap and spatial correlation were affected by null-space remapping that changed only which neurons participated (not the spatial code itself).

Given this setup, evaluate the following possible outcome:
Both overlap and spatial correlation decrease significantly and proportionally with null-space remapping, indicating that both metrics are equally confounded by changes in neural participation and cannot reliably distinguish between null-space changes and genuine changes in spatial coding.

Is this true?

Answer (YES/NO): NO